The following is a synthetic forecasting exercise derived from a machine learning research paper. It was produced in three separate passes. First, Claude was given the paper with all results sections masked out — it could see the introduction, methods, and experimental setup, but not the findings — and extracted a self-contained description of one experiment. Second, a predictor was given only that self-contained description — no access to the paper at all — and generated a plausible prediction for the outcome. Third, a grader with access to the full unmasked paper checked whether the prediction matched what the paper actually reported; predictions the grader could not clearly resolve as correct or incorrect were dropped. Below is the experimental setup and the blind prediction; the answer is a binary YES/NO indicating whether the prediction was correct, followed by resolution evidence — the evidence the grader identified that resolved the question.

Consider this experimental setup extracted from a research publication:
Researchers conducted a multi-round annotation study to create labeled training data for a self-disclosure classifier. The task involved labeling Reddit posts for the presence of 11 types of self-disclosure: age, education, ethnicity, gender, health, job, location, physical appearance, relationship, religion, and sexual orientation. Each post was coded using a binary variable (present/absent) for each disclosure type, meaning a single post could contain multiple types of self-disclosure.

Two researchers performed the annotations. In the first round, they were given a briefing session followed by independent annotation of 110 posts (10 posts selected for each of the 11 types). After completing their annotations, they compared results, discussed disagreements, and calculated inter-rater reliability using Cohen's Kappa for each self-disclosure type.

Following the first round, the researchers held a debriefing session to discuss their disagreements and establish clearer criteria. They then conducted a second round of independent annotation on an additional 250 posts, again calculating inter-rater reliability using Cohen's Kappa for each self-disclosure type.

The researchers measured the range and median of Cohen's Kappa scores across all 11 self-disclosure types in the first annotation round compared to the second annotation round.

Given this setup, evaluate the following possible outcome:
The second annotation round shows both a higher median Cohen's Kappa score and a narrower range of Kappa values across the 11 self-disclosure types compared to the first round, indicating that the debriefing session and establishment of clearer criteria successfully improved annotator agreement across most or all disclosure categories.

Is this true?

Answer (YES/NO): YES